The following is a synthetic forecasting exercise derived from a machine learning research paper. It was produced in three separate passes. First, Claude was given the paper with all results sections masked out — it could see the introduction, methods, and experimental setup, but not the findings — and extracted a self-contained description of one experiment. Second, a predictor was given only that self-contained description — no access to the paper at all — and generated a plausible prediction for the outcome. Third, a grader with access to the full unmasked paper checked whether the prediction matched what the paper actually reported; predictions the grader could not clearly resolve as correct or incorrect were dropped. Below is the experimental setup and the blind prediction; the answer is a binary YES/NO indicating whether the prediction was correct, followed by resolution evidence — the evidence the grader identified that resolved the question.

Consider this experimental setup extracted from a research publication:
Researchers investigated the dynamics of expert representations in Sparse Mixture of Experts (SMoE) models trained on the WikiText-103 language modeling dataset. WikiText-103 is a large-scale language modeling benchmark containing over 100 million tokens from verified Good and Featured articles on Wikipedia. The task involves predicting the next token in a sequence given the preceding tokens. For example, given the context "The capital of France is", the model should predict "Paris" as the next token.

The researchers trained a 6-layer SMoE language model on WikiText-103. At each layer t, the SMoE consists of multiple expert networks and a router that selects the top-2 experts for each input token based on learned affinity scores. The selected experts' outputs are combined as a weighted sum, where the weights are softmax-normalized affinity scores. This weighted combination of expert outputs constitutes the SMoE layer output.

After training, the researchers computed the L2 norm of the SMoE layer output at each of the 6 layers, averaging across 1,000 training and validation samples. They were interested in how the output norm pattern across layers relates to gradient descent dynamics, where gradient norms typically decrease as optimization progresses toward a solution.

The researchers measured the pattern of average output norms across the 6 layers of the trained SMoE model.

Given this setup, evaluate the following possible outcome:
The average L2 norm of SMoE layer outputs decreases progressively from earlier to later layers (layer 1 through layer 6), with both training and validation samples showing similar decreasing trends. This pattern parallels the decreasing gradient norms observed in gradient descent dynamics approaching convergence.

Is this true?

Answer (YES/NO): NO